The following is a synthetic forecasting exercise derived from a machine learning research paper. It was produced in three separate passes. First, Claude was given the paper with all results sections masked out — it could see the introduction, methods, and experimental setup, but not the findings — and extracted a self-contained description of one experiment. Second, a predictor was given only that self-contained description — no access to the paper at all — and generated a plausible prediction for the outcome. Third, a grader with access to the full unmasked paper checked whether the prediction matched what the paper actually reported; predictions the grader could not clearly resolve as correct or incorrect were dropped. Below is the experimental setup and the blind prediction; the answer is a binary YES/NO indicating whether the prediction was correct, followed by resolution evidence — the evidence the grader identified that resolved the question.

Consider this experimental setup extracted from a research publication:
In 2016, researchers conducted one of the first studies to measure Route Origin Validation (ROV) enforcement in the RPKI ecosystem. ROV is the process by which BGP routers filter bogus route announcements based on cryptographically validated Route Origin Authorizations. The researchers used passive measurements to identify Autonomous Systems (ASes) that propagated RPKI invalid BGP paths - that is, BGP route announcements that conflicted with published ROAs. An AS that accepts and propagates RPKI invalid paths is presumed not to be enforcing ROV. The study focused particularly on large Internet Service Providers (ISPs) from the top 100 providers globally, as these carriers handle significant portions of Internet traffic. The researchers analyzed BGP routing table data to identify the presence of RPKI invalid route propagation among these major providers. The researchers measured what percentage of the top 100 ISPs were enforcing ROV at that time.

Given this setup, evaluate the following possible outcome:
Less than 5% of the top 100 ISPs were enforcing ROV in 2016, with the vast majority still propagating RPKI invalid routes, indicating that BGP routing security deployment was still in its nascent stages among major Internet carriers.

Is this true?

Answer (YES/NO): YES